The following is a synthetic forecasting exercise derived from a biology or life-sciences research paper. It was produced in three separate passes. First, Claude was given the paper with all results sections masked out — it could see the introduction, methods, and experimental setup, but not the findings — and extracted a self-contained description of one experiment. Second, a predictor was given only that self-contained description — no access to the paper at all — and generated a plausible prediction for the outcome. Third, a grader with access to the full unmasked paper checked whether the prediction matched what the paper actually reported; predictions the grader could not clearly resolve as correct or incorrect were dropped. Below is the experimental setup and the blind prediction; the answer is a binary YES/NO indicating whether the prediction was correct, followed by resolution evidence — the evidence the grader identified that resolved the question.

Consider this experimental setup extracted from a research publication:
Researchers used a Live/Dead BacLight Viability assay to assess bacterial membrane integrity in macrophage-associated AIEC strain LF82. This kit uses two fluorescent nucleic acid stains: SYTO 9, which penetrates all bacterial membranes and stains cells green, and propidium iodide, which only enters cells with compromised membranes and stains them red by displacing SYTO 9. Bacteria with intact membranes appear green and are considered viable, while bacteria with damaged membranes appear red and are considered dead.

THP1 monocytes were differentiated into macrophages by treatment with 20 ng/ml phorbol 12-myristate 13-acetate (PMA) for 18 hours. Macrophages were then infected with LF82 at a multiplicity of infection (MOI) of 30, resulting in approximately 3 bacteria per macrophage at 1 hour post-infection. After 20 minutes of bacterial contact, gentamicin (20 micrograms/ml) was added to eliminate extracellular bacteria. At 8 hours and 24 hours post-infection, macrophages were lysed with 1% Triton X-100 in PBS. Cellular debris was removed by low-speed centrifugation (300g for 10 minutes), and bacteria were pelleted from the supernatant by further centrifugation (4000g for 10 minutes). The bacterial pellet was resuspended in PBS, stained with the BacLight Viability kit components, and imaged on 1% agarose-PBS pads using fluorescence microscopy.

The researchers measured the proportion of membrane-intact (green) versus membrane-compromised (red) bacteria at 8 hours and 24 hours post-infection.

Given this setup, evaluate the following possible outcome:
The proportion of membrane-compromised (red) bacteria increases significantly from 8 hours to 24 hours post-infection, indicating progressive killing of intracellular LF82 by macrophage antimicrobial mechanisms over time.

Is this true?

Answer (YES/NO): NO